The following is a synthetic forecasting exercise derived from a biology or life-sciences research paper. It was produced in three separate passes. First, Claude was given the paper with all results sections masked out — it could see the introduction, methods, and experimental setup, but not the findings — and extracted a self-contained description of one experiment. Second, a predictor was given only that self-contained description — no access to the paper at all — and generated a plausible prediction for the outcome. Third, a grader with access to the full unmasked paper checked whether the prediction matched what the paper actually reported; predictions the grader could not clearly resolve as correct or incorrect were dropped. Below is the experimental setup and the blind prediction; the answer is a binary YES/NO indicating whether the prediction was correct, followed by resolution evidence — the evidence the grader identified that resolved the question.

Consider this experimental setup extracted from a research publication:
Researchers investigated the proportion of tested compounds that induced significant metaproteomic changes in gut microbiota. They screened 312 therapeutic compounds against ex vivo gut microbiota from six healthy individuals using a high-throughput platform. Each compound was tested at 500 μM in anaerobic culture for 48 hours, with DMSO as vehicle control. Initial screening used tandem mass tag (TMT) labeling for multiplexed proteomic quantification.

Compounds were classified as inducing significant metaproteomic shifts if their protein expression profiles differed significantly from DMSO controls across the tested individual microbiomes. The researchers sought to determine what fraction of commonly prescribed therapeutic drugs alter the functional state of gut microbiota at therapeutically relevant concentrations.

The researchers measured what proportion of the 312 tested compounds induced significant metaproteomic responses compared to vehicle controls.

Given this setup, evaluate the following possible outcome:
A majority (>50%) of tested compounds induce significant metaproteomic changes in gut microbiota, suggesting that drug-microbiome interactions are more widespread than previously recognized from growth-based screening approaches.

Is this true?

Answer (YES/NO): NO